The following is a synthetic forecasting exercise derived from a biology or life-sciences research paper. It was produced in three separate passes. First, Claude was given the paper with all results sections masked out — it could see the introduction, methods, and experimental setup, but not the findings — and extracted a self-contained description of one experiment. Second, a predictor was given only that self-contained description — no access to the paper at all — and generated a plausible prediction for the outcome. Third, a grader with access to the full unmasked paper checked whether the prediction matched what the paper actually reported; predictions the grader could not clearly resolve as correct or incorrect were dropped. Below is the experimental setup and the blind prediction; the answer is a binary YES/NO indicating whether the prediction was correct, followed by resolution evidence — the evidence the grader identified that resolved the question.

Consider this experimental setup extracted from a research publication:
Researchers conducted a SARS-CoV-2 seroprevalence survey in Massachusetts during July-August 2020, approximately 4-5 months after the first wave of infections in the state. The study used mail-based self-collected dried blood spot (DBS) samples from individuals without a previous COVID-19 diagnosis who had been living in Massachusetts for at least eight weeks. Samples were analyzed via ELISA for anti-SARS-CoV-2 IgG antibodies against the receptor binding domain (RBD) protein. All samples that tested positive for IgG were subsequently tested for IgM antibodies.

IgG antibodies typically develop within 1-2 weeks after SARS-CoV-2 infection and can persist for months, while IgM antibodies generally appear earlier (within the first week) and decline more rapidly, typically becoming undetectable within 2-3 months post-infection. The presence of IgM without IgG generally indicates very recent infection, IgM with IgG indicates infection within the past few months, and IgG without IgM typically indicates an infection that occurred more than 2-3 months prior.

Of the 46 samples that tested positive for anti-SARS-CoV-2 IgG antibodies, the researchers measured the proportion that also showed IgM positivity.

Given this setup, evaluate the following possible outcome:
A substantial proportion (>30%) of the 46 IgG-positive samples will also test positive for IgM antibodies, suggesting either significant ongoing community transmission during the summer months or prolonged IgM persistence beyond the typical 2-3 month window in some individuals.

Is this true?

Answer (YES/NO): NO